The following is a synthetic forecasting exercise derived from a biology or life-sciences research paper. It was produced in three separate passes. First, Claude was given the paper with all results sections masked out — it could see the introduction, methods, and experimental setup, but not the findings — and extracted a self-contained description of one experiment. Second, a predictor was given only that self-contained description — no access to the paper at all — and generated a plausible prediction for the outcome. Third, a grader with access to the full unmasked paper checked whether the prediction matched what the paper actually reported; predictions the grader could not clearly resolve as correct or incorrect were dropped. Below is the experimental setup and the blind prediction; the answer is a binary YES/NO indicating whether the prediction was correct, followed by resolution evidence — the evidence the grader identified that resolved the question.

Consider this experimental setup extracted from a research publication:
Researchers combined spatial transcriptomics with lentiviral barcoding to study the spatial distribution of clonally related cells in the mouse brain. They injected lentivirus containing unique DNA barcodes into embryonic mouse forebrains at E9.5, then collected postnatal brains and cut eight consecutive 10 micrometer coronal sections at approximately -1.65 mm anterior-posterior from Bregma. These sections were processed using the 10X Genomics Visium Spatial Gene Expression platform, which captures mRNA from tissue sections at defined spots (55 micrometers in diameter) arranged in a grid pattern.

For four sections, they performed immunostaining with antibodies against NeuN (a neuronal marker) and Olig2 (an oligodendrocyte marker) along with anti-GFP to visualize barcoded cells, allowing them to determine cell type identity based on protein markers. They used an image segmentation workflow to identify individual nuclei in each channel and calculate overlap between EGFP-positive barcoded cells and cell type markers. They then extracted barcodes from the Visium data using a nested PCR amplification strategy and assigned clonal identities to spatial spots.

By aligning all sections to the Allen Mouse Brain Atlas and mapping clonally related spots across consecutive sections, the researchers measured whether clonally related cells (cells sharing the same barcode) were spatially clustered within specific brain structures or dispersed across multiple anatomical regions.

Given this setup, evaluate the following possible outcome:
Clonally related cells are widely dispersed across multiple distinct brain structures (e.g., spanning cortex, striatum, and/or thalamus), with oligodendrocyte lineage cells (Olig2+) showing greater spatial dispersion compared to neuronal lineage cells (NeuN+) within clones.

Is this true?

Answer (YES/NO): NO